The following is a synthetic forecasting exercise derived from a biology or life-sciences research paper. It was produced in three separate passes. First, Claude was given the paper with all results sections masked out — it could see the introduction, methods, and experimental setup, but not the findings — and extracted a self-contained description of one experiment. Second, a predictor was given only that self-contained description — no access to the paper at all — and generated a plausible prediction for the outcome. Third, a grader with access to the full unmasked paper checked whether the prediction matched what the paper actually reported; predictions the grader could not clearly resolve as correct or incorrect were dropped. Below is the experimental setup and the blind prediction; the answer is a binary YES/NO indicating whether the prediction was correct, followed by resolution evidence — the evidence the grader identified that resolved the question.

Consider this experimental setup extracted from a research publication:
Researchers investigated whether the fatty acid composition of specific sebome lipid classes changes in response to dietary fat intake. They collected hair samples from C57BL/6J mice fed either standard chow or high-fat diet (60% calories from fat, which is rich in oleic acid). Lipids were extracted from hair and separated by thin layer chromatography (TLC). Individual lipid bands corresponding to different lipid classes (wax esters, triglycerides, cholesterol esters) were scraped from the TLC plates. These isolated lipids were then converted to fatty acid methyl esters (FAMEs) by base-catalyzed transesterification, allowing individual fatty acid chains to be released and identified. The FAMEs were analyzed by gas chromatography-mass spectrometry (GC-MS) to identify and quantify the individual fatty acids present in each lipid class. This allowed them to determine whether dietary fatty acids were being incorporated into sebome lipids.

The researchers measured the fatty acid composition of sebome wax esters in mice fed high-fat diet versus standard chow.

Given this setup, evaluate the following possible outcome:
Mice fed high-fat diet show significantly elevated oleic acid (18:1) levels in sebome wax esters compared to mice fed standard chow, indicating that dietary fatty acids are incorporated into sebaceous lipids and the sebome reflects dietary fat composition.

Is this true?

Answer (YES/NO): NO